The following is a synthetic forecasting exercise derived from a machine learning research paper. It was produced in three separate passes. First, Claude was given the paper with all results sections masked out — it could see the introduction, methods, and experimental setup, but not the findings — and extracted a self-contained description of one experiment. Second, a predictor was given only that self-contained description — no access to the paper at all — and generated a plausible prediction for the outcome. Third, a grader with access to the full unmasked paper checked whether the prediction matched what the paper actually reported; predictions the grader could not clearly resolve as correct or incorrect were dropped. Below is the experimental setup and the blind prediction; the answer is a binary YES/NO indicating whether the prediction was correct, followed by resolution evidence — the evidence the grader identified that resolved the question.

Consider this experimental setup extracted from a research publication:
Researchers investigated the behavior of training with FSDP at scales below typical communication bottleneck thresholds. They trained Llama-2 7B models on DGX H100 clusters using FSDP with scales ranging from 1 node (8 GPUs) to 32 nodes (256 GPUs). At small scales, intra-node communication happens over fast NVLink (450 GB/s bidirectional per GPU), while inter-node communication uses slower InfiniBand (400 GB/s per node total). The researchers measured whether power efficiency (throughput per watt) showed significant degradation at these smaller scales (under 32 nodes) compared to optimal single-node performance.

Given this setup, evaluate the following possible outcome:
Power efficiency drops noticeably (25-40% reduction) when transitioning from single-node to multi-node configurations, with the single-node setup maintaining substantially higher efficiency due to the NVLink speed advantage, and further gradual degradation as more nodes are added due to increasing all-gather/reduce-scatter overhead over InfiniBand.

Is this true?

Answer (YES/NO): NO